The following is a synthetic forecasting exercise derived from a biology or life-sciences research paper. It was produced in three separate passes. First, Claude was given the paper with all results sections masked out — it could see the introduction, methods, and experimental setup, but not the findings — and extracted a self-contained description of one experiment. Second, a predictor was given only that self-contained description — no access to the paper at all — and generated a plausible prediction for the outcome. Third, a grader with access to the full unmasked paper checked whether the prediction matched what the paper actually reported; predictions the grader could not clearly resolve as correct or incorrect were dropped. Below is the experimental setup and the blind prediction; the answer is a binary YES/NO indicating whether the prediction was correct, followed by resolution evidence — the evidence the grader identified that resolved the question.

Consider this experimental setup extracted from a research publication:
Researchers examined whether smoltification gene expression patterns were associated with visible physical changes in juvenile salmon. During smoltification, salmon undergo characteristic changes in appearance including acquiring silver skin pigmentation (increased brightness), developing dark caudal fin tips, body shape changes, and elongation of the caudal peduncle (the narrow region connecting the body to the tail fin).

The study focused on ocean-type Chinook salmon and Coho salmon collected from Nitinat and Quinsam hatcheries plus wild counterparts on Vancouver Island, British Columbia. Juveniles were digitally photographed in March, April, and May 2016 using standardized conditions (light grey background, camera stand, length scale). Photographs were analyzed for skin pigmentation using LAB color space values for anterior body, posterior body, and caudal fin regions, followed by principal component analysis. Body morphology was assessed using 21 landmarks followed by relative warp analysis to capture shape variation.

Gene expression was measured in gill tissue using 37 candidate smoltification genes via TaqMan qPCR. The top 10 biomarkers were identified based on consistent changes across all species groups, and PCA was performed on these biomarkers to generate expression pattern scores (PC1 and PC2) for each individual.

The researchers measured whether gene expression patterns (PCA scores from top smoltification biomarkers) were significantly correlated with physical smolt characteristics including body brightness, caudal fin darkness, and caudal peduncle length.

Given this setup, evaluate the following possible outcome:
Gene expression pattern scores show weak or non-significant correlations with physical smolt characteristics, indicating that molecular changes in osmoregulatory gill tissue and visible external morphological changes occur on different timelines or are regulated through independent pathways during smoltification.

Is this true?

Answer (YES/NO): NO